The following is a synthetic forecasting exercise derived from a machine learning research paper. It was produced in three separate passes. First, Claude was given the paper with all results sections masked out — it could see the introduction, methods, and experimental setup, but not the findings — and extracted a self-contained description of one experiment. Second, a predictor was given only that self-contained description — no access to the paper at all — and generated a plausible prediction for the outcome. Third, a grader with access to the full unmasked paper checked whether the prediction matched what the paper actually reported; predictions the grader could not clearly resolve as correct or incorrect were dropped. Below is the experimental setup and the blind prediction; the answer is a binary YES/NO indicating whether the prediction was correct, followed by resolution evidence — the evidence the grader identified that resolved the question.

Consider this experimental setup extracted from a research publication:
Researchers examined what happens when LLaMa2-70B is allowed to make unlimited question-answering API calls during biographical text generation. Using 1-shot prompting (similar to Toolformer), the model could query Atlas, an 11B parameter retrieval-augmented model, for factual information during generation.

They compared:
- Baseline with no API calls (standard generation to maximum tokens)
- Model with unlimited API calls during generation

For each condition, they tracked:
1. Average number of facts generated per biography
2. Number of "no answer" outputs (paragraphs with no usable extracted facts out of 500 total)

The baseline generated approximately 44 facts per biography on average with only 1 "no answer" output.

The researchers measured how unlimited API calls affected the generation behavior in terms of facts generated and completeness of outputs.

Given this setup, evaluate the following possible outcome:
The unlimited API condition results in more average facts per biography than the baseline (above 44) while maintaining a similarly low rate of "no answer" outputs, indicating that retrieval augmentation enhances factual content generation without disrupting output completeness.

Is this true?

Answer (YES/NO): NO